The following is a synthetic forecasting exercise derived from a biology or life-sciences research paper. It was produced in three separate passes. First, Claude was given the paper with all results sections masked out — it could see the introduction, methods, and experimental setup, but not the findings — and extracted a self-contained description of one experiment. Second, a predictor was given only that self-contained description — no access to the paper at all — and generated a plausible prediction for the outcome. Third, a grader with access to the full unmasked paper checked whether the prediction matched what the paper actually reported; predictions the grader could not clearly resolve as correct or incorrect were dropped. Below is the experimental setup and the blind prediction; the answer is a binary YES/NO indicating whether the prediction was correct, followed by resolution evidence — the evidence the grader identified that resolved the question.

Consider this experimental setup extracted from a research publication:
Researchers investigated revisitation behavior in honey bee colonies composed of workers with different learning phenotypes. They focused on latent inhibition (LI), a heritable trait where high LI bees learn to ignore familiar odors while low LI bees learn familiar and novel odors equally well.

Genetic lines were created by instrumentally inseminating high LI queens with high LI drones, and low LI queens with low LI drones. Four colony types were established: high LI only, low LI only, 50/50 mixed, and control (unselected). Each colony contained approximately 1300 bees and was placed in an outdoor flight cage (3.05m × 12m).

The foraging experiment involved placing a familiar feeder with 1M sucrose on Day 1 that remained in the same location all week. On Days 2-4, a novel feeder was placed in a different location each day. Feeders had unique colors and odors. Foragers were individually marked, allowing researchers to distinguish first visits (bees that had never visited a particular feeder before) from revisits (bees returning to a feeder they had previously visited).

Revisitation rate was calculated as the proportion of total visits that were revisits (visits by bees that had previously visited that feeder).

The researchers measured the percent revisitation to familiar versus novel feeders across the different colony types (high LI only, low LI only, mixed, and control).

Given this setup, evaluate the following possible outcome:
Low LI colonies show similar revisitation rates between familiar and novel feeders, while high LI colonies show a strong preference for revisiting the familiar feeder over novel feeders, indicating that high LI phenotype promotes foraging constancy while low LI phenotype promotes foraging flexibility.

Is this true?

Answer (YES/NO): NO